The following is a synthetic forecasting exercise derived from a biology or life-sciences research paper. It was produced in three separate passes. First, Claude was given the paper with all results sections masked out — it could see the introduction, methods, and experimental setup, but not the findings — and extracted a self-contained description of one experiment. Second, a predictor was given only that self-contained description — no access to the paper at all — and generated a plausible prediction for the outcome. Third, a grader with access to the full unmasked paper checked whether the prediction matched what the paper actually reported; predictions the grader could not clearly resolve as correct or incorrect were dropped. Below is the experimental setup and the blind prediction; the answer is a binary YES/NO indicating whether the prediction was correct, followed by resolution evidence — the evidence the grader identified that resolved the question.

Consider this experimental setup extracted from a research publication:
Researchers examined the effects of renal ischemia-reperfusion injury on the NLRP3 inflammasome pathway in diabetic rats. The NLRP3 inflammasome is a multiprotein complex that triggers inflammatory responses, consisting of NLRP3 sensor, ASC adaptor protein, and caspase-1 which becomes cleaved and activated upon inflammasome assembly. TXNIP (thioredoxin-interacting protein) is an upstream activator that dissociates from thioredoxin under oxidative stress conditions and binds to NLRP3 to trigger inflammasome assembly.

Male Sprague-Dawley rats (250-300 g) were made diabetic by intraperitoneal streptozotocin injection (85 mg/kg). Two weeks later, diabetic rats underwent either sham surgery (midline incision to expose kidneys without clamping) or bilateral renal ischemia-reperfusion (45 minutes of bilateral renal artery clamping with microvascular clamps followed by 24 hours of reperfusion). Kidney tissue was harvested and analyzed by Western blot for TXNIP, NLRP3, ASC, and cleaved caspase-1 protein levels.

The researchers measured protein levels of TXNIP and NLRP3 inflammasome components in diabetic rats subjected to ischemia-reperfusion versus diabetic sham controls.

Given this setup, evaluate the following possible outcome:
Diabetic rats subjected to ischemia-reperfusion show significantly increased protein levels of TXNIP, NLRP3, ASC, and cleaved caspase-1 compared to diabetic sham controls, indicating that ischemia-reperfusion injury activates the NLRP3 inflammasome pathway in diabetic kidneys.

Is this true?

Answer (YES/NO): NO